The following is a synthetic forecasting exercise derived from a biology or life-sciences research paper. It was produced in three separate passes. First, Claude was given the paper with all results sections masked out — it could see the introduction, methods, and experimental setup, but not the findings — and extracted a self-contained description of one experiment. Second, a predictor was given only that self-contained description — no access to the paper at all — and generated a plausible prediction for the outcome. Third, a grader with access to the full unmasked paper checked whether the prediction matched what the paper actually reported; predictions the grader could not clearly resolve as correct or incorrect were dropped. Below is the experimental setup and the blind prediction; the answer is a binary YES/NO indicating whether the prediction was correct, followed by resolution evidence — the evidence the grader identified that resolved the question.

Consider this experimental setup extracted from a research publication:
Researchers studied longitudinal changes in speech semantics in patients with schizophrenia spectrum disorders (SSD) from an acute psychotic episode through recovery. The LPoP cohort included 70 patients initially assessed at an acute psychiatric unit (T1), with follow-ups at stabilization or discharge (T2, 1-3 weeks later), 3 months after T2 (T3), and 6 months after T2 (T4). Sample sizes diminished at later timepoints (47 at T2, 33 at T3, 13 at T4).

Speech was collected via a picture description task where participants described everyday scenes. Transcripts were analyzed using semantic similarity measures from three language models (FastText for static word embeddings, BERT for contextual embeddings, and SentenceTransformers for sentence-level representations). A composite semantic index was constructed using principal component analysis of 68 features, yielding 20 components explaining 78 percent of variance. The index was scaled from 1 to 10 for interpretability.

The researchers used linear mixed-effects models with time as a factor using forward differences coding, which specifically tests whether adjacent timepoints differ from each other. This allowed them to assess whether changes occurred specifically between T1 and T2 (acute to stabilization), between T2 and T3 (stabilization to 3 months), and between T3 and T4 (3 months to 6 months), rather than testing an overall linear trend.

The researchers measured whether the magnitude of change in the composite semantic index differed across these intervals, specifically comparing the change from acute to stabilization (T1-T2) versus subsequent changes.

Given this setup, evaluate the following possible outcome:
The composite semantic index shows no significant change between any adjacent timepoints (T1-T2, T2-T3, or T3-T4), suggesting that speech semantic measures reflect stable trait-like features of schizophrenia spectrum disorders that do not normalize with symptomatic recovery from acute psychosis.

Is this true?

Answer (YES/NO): NO